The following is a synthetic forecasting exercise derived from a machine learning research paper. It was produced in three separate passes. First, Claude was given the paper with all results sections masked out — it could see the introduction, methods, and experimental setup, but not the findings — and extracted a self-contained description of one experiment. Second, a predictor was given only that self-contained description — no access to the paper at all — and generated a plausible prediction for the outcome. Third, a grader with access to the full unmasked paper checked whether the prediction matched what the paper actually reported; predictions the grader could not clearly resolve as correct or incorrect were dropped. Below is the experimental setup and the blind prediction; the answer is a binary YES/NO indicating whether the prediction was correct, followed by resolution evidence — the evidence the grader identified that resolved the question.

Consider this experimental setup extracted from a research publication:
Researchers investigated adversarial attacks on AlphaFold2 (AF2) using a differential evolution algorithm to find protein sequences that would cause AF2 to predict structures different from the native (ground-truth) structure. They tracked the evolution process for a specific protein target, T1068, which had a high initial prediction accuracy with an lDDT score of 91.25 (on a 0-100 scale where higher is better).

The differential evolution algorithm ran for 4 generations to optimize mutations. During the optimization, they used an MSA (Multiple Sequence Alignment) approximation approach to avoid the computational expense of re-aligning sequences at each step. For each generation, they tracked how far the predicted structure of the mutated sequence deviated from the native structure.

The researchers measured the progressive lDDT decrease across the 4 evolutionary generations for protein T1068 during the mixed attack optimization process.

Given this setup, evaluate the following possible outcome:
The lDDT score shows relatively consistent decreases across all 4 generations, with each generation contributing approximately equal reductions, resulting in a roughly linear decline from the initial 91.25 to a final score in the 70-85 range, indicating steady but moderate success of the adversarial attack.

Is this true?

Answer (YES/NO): NO